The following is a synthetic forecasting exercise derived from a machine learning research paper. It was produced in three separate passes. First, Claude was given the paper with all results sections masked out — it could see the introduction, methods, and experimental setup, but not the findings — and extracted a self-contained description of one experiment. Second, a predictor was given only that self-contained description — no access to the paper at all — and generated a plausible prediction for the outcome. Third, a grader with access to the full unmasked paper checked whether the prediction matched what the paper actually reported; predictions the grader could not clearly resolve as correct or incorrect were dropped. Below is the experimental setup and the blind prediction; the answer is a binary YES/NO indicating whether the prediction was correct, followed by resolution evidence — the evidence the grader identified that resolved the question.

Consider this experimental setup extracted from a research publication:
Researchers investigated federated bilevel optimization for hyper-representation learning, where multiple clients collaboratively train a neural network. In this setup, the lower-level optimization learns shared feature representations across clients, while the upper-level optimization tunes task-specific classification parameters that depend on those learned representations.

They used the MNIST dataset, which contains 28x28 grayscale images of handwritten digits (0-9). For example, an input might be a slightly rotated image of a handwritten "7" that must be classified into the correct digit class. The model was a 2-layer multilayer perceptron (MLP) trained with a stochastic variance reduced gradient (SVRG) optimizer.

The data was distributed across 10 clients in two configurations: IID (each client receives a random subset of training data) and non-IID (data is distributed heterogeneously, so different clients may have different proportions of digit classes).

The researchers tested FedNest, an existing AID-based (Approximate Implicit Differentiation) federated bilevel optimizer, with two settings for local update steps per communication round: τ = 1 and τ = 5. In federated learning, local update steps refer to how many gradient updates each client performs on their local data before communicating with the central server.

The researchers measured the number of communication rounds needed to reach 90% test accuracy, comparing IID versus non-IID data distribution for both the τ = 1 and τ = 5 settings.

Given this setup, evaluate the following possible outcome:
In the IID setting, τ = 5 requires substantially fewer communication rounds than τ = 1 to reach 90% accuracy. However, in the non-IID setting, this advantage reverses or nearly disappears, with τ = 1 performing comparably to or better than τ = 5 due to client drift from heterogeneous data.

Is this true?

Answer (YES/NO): NO